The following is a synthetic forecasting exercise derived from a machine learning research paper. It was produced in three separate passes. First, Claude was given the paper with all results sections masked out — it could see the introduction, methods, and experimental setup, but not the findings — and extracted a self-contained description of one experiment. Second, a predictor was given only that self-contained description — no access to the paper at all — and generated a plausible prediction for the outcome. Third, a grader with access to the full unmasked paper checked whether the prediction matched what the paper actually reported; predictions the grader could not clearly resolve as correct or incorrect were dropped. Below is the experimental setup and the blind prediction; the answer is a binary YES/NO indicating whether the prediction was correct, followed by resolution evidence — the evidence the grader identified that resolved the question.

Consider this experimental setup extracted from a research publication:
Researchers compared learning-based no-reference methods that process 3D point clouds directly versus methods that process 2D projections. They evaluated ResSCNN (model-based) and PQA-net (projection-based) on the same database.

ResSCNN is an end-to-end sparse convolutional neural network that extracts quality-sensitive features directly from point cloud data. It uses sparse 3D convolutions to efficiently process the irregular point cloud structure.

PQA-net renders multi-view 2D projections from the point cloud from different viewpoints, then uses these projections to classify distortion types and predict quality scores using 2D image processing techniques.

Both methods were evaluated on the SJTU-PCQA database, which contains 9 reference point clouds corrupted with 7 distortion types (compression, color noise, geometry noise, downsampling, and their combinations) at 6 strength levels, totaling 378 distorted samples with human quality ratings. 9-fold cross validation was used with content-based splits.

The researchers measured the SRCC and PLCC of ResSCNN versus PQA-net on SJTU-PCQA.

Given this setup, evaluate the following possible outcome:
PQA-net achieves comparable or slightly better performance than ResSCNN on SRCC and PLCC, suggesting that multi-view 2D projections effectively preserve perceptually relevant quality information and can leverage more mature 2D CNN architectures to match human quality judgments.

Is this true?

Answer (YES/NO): YES